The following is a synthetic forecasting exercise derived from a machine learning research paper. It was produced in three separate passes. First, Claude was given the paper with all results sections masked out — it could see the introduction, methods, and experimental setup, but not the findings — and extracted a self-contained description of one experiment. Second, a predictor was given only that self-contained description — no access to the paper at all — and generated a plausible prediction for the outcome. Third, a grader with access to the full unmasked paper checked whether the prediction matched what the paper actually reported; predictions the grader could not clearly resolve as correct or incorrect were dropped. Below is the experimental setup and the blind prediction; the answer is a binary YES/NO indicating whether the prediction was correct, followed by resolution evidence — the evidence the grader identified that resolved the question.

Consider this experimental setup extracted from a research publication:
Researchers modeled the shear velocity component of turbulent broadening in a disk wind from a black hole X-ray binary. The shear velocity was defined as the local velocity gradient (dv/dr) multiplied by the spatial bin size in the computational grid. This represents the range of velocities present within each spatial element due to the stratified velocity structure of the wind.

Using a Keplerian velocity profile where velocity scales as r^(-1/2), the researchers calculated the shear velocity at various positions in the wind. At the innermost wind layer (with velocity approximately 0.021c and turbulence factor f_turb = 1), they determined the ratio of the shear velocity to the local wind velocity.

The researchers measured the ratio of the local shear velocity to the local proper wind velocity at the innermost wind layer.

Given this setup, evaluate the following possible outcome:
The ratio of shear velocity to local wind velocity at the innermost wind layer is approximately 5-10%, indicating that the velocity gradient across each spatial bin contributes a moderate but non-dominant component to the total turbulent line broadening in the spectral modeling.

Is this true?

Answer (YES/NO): YES